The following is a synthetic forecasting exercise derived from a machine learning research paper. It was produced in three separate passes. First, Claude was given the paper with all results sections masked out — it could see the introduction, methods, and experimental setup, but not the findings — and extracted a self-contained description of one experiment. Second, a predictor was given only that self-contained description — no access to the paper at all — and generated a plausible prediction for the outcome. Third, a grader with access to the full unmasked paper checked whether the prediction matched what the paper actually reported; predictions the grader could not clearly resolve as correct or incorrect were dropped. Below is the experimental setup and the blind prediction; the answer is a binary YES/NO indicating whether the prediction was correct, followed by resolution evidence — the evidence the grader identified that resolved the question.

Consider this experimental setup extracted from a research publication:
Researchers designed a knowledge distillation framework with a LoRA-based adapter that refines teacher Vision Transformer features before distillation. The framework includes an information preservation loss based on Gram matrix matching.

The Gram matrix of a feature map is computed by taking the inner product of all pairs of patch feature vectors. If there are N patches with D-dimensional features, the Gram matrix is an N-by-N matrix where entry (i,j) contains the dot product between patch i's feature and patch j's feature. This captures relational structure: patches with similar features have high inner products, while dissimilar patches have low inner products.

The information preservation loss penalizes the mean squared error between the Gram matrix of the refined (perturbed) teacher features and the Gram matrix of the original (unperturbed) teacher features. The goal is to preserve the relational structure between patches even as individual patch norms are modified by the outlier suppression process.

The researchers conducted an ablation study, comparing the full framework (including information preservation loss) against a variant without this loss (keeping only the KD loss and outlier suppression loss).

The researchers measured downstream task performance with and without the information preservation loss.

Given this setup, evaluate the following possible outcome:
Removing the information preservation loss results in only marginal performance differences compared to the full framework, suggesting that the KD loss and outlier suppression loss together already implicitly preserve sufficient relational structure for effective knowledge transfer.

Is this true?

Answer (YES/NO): NO